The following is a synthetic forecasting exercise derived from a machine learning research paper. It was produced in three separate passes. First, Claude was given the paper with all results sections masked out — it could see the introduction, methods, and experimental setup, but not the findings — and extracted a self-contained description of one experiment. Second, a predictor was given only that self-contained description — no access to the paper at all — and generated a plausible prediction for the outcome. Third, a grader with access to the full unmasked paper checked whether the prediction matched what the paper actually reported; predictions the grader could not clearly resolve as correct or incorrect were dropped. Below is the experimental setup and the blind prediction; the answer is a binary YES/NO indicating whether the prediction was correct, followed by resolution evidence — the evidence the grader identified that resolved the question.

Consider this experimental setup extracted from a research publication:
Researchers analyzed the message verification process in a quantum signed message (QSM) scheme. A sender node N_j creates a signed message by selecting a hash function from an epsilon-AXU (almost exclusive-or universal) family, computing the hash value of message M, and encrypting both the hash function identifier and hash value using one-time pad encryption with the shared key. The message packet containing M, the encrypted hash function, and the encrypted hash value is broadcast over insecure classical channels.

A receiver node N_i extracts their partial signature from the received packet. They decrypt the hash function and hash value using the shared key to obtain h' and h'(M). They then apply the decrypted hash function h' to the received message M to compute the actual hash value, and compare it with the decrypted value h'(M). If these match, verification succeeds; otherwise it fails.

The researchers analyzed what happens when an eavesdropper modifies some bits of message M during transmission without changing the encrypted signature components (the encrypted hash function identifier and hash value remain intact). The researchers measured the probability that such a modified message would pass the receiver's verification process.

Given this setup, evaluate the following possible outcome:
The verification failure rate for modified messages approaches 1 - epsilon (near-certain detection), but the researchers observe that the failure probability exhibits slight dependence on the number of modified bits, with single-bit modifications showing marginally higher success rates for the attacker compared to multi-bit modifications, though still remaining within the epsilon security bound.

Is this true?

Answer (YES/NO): NO